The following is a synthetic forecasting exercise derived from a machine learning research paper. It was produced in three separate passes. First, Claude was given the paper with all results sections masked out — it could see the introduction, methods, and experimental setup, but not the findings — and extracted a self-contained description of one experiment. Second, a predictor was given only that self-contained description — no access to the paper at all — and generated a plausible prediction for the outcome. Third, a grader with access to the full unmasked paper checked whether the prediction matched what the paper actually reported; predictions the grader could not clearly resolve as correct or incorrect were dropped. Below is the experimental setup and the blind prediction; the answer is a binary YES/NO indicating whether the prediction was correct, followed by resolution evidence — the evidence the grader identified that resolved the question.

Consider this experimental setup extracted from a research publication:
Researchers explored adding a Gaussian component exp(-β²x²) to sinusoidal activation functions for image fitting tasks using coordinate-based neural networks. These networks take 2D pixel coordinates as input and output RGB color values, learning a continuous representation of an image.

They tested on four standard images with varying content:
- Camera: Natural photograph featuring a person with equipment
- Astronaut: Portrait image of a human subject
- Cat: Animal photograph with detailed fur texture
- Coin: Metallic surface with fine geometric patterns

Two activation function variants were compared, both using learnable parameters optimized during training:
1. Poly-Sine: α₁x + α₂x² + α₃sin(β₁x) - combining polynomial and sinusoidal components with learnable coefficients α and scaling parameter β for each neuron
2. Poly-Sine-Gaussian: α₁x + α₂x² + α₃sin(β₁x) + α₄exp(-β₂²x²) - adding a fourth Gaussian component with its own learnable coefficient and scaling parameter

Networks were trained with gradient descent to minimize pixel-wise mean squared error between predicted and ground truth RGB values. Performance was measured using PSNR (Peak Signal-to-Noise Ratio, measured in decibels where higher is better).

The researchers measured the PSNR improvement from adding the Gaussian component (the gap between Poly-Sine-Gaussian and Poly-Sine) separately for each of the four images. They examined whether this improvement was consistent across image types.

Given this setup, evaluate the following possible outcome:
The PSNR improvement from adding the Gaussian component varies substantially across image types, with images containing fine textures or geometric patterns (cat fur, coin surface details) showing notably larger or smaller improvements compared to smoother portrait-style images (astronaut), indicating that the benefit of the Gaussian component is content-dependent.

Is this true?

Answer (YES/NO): NO